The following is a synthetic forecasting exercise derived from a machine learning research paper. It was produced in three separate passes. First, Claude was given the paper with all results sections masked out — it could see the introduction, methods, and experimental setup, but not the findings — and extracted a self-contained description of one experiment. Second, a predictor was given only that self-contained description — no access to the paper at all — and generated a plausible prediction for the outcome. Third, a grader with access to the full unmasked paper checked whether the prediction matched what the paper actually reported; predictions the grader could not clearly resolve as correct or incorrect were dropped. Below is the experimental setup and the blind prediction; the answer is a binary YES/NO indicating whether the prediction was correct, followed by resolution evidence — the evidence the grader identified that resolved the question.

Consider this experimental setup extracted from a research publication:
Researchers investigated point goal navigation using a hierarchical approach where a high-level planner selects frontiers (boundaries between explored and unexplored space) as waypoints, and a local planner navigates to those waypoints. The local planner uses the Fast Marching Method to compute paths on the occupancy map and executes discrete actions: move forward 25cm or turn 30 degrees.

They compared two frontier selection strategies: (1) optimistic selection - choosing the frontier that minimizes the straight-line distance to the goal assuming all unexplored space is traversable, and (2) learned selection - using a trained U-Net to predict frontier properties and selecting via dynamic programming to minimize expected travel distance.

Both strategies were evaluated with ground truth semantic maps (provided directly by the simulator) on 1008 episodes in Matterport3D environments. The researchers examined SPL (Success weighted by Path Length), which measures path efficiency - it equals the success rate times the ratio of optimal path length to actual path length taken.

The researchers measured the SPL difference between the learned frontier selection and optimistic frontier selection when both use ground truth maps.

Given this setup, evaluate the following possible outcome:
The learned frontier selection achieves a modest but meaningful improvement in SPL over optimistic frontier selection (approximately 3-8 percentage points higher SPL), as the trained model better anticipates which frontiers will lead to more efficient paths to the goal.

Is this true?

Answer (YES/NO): YES